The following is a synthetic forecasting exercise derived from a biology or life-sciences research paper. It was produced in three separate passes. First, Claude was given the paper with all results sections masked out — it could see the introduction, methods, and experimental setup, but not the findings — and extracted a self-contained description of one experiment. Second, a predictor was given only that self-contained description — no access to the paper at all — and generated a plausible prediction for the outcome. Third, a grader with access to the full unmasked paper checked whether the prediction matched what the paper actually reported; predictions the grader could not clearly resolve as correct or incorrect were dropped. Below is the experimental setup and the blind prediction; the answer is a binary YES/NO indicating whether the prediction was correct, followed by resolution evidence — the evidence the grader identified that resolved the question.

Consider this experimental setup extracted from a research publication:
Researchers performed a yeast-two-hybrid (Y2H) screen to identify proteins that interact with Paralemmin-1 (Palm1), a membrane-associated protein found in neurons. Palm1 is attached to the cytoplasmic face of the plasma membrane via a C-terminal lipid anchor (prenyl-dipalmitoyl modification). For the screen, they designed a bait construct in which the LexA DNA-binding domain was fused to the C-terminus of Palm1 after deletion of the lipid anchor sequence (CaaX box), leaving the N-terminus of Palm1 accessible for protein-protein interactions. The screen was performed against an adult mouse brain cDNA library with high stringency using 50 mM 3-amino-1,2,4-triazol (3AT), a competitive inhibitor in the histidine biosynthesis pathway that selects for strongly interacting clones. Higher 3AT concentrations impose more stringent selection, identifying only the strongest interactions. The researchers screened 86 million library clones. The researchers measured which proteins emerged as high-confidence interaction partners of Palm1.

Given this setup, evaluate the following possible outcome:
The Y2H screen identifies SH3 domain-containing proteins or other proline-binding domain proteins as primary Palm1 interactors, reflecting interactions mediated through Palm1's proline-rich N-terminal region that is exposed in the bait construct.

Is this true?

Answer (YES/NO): NO